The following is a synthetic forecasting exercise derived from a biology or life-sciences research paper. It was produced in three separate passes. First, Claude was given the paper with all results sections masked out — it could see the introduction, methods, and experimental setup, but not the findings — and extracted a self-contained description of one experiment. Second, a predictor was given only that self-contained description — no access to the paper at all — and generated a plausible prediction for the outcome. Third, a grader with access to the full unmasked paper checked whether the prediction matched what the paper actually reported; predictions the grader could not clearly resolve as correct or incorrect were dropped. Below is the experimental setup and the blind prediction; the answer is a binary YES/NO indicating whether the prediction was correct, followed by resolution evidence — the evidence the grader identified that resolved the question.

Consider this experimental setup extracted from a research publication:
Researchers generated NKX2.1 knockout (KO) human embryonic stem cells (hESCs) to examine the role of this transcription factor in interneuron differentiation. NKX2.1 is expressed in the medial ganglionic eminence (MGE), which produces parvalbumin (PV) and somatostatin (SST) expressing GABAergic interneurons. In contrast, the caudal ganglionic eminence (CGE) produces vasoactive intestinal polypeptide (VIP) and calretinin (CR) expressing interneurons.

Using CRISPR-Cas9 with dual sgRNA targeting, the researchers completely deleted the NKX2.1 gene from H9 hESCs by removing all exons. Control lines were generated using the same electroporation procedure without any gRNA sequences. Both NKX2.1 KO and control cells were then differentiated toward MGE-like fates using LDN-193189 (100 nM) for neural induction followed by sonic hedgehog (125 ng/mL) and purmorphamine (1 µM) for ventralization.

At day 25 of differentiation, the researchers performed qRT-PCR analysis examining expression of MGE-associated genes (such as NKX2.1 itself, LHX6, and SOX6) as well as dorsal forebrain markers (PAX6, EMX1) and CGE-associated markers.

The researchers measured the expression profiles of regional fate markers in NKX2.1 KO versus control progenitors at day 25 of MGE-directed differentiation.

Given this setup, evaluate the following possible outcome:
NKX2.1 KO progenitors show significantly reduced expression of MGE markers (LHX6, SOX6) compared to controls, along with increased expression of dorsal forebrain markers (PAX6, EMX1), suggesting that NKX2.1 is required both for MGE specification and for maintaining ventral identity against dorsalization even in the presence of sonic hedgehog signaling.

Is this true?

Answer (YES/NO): NO